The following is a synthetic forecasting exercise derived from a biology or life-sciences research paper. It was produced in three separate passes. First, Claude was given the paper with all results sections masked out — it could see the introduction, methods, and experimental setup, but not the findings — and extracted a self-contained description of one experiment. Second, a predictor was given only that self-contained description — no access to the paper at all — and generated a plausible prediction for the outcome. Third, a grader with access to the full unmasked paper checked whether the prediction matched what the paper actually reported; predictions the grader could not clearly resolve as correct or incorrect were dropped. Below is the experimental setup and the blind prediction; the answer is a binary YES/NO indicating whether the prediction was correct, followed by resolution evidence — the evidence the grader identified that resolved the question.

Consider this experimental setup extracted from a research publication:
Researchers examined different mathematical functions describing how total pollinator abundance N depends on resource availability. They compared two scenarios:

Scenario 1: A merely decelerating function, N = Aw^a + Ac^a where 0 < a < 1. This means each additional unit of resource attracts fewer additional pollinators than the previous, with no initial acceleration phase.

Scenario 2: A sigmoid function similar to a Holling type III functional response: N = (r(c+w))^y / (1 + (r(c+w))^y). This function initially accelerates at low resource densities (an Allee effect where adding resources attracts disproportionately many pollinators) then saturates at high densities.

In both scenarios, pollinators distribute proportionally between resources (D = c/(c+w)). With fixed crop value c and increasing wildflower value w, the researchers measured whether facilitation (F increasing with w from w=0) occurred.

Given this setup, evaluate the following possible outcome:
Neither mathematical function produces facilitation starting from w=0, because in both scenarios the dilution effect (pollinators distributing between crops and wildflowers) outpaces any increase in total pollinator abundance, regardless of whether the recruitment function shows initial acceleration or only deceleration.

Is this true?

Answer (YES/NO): NO